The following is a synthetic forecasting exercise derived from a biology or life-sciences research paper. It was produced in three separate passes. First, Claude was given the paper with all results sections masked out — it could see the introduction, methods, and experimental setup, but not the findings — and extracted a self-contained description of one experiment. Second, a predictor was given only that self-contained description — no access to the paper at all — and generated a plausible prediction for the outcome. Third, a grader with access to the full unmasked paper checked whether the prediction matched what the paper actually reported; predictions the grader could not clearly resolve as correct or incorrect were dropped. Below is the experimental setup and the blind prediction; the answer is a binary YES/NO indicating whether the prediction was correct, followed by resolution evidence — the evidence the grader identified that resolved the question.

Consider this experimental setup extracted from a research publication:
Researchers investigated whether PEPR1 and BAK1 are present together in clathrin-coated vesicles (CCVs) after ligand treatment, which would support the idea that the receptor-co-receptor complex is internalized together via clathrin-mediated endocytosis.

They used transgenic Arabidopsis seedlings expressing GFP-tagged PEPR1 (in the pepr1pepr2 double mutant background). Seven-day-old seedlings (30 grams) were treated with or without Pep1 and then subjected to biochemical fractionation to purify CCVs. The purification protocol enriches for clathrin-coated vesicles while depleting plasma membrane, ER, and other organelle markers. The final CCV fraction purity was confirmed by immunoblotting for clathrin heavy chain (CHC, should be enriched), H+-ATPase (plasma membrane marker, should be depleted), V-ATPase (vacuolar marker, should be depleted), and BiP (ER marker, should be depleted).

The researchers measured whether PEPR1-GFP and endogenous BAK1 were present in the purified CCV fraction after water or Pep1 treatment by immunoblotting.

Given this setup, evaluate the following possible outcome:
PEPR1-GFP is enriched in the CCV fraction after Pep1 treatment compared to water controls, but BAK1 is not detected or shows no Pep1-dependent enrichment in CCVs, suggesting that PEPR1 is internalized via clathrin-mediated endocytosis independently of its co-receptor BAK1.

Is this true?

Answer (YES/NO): NO